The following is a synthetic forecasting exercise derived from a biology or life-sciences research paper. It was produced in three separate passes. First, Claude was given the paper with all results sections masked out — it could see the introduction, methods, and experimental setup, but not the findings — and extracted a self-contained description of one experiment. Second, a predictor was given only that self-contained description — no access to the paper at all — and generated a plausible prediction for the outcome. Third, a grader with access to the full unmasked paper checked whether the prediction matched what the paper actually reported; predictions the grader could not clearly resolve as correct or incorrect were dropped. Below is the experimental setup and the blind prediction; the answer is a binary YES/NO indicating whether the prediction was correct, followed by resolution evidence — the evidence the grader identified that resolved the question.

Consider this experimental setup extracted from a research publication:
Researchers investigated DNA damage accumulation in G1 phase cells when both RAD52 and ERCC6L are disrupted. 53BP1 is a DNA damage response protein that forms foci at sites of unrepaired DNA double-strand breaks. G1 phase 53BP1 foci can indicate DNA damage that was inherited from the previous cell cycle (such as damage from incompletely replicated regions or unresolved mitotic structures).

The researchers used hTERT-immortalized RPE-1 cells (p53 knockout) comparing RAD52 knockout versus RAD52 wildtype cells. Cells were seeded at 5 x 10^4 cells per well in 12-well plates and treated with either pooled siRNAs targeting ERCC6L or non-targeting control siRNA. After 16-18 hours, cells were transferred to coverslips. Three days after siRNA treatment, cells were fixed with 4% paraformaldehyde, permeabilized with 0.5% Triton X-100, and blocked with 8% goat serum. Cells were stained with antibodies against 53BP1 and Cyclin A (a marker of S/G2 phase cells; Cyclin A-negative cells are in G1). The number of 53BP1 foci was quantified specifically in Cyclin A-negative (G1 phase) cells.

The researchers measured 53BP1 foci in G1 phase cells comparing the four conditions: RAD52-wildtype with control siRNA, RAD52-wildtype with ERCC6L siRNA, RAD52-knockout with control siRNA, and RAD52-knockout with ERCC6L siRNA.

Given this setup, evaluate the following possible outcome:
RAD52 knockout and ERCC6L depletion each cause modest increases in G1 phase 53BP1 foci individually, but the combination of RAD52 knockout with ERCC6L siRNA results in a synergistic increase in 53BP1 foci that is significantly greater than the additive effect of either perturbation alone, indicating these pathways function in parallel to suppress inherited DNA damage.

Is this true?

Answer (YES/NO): NO